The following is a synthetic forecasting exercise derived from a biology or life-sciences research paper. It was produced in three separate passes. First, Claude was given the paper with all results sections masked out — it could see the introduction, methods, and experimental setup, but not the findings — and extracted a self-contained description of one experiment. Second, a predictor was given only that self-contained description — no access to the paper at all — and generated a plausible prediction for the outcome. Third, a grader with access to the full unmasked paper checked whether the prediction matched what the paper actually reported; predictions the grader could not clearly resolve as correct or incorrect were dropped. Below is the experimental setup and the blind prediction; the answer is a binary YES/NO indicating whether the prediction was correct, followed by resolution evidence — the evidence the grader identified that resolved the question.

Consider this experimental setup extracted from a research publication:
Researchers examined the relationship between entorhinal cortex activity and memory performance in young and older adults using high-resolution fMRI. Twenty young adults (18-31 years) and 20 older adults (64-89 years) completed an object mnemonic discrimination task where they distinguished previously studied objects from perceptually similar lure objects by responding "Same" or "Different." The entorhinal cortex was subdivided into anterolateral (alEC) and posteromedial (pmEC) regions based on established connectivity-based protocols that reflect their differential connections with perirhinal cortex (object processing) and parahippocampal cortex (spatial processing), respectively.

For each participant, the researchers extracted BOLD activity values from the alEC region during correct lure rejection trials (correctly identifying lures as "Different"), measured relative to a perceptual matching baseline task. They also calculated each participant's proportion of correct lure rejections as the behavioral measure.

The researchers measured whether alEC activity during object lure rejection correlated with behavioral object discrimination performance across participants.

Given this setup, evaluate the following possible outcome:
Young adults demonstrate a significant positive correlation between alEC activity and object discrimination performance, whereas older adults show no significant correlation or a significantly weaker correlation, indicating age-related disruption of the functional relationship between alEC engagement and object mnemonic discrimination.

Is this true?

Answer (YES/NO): NO